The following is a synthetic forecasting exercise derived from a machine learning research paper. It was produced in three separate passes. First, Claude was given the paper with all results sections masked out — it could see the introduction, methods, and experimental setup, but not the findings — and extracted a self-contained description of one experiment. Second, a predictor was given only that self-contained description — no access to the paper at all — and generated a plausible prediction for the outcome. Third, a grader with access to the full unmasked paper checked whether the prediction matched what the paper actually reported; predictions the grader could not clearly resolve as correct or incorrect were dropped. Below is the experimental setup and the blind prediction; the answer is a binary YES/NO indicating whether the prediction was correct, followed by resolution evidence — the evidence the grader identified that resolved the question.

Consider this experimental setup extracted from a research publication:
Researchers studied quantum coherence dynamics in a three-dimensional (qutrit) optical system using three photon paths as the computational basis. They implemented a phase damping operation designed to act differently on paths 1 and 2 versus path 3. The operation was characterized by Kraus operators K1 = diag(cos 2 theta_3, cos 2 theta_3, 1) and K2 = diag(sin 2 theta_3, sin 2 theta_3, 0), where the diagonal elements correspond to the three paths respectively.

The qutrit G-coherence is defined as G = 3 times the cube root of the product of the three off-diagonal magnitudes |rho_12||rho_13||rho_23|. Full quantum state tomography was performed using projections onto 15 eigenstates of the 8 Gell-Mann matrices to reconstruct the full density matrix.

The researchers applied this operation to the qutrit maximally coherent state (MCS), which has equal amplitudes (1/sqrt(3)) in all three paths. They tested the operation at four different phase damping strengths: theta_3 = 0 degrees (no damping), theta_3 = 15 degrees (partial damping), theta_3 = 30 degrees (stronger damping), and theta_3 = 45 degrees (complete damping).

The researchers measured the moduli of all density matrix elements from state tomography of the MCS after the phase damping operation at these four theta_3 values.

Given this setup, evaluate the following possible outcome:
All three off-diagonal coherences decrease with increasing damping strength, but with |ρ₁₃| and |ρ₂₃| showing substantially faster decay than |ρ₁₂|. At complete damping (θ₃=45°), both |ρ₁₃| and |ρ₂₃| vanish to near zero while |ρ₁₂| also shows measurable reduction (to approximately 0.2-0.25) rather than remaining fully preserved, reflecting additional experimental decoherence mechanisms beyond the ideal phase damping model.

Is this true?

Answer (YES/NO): NO